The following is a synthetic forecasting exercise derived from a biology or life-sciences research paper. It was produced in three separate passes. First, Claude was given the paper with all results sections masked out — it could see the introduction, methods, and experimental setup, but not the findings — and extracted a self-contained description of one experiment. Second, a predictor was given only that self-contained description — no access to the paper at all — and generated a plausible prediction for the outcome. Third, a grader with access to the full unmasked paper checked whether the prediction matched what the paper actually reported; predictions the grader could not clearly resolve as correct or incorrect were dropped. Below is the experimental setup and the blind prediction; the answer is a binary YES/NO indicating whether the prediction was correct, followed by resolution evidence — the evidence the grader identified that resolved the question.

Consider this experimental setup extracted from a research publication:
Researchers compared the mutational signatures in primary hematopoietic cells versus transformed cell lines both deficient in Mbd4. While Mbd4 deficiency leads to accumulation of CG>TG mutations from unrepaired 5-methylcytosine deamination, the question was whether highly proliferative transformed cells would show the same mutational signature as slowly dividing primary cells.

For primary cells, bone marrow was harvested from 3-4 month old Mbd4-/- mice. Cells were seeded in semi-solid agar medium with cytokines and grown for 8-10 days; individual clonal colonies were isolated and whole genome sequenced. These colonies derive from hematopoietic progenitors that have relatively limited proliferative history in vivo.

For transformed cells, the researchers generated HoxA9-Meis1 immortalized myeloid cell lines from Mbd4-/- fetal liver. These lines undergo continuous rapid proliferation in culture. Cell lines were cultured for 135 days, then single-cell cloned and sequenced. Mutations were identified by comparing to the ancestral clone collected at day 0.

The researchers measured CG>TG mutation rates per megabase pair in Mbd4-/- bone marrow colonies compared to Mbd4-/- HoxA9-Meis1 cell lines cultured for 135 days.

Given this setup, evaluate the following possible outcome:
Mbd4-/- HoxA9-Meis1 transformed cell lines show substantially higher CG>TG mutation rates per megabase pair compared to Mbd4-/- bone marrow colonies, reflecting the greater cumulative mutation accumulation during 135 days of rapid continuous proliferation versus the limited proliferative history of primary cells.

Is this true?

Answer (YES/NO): NO